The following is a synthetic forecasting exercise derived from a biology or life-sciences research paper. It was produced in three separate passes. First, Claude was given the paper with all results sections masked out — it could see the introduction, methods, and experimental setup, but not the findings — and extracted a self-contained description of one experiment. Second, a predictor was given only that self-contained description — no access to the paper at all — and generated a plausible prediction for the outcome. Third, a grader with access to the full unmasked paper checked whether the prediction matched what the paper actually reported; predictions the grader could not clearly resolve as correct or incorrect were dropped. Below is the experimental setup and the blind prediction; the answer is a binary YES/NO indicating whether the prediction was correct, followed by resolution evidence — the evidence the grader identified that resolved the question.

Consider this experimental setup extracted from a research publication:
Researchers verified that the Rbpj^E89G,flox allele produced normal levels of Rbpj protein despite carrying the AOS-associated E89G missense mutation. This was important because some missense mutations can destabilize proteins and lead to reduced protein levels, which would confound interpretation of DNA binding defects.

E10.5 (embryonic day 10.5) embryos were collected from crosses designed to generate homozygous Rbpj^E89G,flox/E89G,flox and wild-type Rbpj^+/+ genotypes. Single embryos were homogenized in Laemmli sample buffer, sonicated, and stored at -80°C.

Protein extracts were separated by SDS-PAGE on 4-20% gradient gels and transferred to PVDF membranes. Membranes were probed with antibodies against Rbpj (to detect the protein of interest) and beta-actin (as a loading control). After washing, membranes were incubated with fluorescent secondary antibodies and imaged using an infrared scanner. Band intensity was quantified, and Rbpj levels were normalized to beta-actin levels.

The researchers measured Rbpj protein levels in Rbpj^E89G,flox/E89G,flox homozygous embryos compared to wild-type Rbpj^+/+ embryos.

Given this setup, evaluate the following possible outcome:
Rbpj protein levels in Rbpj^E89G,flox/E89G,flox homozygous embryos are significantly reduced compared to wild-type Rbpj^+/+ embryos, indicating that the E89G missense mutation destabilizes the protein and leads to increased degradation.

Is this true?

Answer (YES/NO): NO